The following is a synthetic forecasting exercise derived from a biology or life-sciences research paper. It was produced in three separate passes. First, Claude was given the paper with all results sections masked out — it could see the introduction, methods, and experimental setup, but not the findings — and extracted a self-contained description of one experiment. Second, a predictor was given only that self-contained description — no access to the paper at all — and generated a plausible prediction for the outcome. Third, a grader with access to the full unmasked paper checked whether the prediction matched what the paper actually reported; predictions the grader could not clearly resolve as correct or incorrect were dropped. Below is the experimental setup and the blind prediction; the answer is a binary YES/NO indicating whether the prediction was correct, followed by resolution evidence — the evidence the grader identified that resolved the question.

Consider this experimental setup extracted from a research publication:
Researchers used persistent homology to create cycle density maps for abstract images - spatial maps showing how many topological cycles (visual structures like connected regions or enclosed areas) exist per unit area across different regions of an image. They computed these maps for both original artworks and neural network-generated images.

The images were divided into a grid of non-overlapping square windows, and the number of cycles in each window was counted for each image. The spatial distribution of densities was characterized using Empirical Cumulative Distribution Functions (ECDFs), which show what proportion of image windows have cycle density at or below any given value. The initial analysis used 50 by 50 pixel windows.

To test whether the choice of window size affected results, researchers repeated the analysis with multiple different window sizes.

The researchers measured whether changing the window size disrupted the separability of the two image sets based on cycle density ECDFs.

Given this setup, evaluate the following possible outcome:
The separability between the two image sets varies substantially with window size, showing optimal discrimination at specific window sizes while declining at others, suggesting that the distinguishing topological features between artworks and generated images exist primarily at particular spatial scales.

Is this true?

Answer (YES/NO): NO